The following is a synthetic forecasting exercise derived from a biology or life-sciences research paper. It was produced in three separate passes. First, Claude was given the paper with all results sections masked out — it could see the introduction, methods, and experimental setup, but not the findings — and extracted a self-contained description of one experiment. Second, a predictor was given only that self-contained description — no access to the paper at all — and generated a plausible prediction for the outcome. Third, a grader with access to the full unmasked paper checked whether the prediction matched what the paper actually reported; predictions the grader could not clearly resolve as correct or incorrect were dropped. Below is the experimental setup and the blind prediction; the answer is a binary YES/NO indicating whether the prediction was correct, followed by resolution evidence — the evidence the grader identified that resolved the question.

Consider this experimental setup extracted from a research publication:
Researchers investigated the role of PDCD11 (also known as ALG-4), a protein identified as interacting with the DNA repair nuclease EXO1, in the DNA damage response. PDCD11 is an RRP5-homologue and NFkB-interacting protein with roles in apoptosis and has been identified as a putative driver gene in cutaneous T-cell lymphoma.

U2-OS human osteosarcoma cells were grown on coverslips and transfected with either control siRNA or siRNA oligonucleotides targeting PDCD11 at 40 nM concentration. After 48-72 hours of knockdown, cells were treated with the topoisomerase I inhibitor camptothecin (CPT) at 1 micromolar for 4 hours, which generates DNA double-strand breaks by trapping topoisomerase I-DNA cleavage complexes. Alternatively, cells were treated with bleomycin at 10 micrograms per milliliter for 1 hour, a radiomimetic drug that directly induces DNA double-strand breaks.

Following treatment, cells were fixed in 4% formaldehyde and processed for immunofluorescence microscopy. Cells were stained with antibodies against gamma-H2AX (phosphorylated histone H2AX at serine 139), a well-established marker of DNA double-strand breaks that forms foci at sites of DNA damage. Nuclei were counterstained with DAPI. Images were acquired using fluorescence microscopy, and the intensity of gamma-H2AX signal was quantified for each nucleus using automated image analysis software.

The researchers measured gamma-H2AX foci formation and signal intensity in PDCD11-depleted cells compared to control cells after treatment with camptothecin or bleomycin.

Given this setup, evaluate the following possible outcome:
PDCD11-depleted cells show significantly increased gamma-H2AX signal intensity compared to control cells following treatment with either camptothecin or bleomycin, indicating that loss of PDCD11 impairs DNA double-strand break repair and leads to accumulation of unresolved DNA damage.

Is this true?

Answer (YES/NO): NO